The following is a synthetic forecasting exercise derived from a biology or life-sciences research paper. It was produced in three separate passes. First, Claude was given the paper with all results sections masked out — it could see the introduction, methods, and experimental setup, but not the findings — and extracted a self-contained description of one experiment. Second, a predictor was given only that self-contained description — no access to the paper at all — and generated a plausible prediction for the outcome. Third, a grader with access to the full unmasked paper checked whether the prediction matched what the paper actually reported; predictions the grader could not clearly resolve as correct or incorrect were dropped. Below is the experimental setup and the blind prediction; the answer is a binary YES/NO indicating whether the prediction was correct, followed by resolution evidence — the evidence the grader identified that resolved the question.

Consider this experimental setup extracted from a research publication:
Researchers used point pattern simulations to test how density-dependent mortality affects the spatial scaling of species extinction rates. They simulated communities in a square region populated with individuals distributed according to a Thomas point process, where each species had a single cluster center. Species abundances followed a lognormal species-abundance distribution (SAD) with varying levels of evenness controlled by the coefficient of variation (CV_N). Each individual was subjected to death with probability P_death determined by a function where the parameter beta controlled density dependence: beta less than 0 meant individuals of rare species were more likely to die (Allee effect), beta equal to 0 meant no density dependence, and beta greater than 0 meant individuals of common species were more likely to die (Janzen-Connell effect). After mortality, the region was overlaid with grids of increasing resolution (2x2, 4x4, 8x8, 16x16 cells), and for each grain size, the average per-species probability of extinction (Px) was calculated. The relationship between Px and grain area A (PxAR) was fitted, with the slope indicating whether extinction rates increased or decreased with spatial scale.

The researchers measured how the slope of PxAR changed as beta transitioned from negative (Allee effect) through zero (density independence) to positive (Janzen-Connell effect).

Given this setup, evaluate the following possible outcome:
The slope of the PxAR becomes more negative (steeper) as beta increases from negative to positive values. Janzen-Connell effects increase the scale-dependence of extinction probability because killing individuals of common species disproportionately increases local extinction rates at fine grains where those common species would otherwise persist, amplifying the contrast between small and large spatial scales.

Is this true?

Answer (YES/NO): YES